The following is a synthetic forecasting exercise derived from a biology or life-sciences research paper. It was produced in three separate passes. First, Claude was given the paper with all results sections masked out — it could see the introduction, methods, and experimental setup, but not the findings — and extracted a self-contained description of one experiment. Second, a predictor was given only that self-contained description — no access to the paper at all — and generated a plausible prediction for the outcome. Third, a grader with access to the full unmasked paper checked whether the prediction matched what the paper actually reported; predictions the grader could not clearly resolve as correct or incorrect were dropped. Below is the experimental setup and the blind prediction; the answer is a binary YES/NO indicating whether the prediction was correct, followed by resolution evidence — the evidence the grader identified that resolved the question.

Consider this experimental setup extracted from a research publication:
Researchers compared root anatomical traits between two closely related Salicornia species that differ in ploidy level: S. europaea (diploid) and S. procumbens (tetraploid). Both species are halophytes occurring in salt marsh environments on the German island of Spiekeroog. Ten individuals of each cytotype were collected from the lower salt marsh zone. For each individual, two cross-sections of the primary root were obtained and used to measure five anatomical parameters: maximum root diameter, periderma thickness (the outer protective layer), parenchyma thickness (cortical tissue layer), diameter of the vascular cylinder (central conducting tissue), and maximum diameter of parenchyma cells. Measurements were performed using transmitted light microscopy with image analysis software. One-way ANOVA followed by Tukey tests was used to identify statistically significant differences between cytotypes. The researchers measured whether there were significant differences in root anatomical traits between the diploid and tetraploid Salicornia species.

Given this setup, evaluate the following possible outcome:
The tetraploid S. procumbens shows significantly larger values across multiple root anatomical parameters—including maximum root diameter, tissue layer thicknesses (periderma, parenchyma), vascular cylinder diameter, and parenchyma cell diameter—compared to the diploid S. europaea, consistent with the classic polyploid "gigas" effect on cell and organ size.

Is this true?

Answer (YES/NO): NO